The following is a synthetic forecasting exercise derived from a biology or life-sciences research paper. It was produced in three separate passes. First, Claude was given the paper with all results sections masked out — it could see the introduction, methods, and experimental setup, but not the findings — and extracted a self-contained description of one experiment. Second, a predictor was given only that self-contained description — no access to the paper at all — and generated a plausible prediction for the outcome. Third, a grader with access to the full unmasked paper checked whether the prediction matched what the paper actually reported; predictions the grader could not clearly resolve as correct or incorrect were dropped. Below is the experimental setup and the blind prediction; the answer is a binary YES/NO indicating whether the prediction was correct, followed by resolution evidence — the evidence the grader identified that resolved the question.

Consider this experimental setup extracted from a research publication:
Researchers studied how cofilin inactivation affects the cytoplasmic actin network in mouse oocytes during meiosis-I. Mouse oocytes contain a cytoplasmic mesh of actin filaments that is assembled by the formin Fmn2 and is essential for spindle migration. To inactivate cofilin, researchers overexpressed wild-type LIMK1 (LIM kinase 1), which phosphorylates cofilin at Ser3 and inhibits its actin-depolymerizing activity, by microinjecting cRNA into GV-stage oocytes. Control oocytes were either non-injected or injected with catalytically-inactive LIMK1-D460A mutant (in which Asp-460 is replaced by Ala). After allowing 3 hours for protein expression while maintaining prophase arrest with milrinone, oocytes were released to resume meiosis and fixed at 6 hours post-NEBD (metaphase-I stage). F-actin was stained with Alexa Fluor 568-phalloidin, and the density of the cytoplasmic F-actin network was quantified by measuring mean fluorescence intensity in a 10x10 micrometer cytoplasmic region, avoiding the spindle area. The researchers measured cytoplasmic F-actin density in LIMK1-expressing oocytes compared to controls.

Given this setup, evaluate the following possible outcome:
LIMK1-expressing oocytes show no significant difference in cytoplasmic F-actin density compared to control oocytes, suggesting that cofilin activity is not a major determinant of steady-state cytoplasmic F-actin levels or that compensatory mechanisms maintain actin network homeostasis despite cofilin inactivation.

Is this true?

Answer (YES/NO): NO